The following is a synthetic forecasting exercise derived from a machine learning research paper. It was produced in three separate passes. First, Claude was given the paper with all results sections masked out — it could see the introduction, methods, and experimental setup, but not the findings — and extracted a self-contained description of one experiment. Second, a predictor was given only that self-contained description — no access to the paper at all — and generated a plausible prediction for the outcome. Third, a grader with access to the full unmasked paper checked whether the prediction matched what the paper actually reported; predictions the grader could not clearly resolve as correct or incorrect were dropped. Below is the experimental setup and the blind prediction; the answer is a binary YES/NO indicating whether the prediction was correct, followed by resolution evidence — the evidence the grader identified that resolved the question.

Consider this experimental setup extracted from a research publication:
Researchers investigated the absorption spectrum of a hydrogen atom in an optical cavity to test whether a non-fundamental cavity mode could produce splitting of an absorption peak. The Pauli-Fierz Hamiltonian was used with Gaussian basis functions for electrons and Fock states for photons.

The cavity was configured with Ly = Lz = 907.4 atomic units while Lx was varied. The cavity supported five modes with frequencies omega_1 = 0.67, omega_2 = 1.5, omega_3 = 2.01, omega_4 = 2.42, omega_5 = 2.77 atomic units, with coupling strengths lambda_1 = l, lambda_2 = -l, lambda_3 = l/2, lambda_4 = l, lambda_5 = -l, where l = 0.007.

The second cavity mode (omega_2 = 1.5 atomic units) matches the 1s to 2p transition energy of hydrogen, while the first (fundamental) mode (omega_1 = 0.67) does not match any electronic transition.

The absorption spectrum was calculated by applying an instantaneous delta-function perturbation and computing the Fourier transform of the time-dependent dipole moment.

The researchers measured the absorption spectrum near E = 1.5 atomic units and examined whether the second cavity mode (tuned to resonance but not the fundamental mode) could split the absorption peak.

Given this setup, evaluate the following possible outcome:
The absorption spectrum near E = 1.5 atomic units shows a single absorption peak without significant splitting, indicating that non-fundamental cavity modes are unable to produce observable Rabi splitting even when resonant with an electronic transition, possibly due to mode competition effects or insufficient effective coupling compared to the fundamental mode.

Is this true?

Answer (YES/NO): NO